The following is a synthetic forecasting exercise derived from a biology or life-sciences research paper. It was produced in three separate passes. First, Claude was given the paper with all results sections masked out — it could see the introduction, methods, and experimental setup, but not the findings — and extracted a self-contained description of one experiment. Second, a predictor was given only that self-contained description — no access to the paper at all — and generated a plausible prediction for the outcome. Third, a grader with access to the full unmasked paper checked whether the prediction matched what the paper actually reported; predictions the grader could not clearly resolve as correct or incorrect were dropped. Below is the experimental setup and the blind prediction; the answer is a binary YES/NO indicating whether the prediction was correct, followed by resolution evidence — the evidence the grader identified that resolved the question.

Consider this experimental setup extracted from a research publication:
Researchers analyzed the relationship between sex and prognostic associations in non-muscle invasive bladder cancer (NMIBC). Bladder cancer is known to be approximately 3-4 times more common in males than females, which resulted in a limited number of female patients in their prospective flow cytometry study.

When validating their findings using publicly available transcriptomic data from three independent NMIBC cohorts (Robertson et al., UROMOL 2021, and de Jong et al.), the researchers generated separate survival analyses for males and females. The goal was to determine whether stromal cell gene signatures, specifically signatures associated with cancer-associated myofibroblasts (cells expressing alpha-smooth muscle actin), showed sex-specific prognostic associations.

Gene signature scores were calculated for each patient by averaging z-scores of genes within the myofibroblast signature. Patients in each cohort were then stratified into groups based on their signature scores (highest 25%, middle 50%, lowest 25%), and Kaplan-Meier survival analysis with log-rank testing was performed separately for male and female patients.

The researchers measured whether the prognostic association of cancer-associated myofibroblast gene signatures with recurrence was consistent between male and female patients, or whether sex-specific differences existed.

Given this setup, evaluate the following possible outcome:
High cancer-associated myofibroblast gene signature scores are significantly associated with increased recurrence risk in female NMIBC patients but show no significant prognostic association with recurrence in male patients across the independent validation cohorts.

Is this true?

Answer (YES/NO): NO